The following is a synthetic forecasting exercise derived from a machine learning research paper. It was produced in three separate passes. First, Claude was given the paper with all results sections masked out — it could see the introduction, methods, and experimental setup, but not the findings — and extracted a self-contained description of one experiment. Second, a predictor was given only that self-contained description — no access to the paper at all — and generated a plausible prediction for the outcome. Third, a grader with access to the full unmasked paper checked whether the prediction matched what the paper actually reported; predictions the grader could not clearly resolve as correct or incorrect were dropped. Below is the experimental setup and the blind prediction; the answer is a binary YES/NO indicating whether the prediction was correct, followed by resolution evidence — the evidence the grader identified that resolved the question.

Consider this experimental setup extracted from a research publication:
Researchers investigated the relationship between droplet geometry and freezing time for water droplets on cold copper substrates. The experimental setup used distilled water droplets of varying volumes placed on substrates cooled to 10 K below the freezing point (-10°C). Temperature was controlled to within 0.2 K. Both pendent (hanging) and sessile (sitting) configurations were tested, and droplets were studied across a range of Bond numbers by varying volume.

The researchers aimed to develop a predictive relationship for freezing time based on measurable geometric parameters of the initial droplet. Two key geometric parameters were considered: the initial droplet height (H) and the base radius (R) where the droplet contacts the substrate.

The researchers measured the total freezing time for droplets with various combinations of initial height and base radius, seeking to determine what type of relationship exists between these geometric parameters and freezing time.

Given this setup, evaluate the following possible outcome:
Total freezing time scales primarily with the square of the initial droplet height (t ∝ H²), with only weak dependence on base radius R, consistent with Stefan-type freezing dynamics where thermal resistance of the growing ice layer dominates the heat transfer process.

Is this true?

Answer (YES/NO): NO